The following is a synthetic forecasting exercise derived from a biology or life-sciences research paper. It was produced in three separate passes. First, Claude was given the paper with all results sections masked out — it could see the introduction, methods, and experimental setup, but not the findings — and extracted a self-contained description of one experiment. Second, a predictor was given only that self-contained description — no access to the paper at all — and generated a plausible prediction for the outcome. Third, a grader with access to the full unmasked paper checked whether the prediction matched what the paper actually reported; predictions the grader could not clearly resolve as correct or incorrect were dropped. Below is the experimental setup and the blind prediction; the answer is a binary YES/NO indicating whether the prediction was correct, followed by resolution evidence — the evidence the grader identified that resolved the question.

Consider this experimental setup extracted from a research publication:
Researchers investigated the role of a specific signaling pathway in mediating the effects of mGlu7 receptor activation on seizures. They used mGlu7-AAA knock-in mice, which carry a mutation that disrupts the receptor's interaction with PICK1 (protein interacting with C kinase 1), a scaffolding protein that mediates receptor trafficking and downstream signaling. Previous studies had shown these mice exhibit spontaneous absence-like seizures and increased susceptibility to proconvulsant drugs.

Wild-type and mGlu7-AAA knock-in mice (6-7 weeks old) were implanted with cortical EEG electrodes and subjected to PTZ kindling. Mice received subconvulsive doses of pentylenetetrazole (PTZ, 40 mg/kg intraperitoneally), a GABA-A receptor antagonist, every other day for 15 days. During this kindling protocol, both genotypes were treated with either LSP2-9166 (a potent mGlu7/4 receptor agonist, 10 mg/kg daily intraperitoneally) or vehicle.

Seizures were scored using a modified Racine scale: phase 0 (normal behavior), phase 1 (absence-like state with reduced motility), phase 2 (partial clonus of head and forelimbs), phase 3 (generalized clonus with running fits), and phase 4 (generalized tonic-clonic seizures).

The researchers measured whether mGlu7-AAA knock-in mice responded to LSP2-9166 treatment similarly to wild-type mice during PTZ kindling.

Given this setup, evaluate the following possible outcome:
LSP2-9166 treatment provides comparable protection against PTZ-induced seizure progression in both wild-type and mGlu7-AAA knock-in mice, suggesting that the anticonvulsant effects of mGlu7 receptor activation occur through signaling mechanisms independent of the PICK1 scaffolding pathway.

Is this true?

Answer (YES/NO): NO